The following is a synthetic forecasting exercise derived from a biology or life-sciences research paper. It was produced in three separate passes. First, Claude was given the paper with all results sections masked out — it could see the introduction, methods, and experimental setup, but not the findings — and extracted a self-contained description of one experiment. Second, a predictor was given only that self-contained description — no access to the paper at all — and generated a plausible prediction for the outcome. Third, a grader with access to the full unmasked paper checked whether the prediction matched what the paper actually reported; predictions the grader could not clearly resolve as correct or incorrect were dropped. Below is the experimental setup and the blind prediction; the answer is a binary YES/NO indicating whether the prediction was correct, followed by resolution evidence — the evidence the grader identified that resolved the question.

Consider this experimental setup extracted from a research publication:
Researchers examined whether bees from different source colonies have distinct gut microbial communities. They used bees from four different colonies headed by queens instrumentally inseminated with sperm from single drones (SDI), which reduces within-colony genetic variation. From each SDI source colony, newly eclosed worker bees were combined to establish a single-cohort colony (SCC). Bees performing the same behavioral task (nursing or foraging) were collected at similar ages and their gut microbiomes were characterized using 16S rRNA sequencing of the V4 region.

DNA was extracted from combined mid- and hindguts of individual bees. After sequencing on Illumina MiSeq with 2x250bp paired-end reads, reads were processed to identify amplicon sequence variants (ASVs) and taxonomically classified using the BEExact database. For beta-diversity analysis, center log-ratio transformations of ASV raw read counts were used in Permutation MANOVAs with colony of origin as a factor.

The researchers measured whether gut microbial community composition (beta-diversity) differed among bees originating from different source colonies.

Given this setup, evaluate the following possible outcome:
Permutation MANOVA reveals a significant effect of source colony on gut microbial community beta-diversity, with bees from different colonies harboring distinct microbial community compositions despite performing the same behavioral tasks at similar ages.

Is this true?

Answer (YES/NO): YES